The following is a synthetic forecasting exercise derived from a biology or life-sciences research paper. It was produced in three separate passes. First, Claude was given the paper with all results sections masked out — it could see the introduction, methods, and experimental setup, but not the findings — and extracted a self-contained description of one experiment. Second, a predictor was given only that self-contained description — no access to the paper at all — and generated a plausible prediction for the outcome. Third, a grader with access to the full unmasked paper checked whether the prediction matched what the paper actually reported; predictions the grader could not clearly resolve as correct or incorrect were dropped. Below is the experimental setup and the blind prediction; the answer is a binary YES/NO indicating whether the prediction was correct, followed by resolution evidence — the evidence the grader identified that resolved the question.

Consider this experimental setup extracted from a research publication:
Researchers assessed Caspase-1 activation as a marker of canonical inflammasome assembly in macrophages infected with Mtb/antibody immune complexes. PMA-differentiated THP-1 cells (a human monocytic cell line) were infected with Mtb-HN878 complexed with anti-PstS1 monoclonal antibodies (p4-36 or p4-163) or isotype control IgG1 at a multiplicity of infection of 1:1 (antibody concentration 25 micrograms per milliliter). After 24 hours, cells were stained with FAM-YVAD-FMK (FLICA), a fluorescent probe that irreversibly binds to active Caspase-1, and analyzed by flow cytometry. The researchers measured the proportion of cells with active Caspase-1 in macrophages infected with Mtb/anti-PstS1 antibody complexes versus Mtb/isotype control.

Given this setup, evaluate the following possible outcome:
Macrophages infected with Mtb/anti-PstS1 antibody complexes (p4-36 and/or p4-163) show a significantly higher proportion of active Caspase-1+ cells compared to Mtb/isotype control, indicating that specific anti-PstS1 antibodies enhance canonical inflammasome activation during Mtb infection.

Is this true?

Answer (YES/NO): YES